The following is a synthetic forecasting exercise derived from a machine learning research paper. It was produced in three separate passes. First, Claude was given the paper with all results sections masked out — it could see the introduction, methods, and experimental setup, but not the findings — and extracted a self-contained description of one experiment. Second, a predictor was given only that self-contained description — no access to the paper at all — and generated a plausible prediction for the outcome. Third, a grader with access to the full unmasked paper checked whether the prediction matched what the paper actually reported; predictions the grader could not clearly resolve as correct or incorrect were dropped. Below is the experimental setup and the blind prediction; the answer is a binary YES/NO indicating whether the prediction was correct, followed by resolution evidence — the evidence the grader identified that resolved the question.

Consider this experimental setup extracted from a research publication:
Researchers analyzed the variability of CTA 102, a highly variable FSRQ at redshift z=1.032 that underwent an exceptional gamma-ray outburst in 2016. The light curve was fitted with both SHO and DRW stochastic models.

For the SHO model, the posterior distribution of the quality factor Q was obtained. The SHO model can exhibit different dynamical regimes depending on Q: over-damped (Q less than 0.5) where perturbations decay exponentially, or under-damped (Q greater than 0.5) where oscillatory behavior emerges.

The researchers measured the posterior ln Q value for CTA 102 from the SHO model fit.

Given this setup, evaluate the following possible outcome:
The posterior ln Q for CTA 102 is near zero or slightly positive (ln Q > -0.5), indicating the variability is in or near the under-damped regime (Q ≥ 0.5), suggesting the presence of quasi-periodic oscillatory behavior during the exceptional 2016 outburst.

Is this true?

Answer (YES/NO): NO